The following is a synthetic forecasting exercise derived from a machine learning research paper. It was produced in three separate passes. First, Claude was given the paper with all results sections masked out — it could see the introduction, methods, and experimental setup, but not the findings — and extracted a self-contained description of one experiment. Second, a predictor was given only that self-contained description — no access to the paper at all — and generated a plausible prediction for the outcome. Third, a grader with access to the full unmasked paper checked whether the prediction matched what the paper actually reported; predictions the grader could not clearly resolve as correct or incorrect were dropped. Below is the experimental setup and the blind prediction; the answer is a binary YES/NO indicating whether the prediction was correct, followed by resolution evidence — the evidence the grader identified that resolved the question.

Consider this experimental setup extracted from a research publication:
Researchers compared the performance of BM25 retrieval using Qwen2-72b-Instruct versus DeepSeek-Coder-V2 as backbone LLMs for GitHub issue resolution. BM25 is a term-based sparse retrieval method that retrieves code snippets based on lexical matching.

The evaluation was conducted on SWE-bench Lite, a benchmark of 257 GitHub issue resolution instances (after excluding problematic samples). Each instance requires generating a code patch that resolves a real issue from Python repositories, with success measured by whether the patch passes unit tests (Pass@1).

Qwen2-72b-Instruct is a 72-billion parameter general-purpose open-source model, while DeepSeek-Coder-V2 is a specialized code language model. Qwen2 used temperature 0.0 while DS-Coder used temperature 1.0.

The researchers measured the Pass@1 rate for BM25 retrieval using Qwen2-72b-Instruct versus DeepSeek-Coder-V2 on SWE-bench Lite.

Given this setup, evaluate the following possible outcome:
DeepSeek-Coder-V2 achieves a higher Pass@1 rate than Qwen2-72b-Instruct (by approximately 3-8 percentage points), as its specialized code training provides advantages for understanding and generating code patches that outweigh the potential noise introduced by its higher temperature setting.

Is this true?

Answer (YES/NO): NO